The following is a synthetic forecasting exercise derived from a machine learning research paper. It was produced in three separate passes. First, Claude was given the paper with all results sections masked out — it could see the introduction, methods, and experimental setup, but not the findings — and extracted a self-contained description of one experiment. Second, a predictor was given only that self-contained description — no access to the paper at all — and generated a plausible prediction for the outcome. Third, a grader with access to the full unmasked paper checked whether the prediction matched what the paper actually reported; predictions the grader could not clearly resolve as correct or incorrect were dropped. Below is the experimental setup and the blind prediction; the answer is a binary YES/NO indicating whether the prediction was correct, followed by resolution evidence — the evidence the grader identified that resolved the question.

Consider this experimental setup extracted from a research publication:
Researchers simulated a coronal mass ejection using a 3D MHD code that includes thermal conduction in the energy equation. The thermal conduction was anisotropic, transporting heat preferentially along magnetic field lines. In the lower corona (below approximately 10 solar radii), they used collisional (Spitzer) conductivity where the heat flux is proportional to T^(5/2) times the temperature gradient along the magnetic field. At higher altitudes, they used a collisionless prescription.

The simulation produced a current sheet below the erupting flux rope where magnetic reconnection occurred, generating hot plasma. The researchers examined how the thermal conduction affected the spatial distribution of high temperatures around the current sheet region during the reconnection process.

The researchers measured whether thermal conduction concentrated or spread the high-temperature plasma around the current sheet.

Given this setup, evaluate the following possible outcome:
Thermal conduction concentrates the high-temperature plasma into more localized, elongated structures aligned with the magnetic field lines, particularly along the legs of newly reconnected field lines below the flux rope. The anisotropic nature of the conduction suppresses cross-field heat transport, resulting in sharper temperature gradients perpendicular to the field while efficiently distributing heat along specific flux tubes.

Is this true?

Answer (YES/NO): NO